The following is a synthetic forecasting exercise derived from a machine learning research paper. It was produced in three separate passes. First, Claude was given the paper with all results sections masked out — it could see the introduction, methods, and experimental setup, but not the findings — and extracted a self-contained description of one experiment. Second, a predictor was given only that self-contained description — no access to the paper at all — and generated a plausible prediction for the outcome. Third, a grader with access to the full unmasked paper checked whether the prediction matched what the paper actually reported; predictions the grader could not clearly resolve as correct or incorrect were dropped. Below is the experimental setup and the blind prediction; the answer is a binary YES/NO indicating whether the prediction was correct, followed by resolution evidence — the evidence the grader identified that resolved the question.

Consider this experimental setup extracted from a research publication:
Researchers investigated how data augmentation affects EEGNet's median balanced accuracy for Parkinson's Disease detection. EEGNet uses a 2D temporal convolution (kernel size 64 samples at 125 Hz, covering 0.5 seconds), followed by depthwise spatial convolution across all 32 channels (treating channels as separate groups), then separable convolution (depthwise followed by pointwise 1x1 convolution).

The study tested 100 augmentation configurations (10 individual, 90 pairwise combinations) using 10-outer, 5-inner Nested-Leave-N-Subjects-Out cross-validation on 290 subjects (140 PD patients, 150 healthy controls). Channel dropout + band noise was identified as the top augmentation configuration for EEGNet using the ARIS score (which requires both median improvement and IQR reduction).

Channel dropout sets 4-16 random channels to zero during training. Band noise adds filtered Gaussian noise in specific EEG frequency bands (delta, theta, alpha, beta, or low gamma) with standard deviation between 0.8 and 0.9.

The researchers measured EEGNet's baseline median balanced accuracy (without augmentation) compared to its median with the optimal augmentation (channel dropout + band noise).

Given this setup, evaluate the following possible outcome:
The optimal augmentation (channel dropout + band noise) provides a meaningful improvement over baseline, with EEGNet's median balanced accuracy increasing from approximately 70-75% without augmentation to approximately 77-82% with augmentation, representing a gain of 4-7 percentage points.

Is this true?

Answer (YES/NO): NO